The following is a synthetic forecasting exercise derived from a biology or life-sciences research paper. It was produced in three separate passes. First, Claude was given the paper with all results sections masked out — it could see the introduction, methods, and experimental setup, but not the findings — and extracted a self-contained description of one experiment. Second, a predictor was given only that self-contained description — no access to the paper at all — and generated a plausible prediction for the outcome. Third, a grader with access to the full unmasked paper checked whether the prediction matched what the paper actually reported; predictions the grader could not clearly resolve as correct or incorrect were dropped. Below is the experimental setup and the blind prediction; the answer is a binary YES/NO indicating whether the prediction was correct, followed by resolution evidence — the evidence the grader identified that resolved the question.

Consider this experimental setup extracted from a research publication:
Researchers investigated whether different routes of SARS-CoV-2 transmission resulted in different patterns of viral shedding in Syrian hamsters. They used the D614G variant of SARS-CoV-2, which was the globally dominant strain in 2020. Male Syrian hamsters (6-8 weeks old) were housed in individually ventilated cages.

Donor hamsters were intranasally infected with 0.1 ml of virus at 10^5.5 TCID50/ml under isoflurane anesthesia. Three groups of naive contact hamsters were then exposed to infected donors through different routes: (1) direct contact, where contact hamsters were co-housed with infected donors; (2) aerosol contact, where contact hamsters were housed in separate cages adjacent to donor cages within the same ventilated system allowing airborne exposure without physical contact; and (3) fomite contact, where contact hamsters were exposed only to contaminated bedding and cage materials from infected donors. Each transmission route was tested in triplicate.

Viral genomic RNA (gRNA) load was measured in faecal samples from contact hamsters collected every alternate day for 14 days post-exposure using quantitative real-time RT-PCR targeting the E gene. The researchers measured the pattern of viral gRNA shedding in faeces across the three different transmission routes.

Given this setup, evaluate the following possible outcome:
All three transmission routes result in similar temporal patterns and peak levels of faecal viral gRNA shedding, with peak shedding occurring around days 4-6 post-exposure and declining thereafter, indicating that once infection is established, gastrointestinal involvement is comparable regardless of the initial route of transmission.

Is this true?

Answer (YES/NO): NO